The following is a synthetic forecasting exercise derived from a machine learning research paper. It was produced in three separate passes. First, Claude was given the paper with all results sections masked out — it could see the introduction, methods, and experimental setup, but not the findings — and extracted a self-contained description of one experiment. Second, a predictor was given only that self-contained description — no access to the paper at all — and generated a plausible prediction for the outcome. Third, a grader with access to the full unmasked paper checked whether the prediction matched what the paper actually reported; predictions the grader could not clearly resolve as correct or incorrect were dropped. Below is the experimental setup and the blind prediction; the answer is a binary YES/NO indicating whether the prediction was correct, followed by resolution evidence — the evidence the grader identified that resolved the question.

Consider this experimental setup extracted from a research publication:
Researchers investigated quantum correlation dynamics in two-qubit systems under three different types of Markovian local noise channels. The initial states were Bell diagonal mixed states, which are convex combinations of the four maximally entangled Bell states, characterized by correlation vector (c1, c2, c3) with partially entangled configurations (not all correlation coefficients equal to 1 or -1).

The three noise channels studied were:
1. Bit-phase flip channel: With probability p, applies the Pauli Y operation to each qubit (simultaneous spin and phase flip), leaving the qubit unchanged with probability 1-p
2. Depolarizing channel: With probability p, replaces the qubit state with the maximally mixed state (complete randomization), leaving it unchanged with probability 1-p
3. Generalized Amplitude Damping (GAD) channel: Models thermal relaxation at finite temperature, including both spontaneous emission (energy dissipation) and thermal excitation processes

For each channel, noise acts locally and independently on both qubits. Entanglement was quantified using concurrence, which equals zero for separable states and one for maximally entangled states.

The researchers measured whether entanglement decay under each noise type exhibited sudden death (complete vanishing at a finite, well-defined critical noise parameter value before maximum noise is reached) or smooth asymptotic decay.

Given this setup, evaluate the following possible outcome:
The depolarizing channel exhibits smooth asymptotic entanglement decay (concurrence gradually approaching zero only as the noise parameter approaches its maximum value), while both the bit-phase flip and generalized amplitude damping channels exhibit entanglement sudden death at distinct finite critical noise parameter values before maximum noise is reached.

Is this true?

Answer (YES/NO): NO